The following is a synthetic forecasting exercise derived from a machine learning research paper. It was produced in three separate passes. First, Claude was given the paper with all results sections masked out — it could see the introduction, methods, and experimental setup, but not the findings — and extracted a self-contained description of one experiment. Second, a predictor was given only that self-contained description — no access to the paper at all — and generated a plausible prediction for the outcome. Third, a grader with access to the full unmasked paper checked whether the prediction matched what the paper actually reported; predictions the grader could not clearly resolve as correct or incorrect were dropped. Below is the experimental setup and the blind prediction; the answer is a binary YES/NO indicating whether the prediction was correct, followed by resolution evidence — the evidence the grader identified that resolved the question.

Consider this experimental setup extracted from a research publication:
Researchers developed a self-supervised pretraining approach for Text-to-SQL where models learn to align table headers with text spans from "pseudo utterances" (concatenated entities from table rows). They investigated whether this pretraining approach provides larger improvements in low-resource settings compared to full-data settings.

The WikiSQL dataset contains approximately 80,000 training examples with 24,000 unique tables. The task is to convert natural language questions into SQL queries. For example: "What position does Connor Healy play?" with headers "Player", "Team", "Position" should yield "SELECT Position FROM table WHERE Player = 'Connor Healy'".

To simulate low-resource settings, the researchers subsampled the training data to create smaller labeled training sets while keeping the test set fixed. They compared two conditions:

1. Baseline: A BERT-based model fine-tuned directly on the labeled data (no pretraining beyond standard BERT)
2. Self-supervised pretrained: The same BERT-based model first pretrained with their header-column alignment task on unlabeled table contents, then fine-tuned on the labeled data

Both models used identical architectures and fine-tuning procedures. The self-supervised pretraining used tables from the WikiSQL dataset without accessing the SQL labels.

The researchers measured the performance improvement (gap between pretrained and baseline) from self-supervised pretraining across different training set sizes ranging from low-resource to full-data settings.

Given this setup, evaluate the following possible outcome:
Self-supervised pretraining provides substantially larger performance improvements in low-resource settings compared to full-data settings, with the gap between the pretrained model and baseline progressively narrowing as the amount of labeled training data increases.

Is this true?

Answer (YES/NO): NO